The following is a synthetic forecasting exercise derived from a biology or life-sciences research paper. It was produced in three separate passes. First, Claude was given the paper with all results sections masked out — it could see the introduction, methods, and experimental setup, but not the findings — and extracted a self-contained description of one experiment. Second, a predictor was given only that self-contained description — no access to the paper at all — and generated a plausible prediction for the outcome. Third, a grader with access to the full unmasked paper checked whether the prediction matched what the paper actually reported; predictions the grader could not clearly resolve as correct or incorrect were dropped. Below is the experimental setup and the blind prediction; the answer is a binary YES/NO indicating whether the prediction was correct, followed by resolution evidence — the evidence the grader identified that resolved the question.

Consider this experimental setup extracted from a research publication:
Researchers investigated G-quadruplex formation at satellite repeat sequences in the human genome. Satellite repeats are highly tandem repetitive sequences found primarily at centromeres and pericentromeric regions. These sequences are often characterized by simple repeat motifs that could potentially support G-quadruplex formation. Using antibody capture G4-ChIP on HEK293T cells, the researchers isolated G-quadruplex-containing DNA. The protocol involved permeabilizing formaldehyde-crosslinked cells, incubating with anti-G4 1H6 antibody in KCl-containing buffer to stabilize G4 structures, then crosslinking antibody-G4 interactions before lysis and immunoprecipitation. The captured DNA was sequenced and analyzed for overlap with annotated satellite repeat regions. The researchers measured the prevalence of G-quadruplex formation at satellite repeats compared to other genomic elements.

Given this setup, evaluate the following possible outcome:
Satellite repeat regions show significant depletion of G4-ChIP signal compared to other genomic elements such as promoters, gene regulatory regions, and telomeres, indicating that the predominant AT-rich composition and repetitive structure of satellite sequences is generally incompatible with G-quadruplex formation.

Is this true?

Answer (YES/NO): NO